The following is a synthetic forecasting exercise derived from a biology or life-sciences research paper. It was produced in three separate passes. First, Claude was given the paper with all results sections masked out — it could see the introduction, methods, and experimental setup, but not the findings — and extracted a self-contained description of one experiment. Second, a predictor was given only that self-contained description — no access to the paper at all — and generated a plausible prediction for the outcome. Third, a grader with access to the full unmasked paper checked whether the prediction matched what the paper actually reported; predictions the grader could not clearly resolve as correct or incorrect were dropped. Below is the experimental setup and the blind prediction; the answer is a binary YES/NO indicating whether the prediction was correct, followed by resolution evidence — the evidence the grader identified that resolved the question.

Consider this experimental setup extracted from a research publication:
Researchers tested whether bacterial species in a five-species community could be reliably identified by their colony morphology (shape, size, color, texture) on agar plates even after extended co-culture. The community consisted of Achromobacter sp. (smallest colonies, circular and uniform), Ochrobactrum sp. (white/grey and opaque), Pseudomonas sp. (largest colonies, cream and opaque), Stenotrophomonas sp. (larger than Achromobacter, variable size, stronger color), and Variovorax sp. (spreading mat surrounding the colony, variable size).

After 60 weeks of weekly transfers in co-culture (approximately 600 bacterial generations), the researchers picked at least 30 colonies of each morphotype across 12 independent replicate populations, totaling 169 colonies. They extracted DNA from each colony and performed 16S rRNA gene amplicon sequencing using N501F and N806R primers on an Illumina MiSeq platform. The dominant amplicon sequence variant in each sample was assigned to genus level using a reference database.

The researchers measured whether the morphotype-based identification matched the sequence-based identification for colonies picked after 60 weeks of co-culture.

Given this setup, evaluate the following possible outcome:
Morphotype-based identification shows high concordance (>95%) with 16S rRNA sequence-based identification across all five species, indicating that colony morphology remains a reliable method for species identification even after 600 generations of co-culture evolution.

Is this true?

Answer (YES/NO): YES